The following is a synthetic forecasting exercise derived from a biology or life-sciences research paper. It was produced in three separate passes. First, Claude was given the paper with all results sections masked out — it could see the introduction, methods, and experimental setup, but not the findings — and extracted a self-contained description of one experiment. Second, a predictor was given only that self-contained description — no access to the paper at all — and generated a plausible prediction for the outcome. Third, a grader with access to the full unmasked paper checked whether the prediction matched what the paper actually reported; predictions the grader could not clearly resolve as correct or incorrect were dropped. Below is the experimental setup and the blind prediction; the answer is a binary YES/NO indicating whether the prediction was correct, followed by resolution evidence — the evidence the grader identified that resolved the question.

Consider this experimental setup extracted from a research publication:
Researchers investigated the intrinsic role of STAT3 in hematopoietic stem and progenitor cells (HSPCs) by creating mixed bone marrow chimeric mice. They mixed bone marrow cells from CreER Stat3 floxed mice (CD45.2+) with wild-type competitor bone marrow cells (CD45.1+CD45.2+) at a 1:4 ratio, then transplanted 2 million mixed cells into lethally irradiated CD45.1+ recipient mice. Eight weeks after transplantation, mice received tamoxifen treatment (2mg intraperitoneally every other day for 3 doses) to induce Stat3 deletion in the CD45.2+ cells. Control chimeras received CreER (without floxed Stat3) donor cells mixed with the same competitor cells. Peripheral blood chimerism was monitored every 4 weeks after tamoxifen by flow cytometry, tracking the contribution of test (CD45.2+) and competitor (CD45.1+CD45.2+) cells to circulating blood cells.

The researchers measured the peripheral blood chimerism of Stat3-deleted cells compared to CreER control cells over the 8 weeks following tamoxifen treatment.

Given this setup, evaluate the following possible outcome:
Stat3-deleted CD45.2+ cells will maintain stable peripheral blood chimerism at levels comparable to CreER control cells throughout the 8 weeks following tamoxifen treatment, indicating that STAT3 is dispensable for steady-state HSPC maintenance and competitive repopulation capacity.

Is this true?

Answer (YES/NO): NO